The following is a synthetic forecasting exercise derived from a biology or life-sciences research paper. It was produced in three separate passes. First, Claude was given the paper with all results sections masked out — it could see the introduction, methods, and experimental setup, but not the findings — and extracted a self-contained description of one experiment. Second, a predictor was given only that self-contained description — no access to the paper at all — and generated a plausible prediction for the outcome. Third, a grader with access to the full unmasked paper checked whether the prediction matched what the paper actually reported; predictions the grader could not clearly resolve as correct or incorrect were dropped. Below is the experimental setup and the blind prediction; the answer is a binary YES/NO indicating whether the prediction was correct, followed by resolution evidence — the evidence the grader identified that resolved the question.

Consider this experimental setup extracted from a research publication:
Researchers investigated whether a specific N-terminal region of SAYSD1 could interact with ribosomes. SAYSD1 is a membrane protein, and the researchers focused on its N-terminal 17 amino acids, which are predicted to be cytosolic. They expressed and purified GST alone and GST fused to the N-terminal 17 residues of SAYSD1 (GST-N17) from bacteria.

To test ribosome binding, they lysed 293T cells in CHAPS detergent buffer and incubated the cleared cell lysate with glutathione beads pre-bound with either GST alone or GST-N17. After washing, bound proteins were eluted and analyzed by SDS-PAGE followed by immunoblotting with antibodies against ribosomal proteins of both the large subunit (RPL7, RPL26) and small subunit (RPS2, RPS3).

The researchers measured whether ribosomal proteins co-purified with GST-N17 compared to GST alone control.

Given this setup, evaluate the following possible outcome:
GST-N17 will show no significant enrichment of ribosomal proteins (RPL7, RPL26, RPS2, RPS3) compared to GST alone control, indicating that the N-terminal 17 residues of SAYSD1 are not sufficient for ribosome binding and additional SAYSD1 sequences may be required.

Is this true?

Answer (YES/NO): NO